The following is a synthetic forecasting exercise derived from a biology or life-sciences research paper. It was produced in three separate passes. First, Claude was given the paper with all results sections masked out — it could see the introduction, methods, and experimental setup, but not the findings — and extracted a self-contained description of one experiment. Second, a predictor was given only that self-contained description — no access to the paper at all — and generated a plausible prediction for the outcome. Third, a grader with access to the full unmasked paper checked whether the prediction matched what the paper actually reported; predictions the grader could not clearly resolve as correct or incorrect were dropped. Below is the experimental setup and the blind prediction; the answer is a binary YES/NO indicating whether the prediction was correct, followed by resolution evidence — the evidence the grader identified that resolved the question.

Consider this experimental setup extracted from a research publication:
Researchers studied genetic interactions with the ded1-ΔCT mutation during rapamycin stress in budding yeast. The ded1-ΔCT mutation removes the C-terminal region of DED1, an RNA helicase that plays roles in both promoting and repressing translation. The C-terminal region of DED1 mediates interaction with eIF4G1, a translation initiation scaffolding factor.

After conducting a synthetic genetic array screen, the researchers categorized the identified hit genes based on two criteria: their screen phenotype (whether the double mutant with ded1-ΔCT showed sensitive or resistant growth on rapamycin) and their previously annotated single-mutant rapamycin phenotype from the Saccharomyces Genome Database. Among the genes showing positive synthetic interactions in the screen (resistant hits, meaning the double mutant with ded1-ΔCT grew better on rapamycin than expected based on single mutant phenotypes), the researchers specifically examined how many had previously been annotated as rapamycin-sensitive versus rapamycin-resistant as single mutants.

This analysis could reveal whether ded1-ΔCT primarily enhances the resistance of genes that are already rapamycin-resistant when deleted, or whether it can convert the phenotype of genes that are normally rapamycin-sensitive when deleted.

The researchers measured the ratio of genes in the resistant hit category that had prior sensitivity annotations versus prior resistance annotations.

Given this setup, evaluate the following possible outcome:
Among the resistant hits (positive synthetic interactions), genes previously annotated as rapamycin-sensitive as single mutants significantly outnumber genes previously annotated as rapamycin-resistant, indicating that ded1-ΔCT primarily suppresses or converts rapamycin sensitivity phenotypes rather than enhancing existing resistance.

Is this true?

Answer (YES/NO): NO